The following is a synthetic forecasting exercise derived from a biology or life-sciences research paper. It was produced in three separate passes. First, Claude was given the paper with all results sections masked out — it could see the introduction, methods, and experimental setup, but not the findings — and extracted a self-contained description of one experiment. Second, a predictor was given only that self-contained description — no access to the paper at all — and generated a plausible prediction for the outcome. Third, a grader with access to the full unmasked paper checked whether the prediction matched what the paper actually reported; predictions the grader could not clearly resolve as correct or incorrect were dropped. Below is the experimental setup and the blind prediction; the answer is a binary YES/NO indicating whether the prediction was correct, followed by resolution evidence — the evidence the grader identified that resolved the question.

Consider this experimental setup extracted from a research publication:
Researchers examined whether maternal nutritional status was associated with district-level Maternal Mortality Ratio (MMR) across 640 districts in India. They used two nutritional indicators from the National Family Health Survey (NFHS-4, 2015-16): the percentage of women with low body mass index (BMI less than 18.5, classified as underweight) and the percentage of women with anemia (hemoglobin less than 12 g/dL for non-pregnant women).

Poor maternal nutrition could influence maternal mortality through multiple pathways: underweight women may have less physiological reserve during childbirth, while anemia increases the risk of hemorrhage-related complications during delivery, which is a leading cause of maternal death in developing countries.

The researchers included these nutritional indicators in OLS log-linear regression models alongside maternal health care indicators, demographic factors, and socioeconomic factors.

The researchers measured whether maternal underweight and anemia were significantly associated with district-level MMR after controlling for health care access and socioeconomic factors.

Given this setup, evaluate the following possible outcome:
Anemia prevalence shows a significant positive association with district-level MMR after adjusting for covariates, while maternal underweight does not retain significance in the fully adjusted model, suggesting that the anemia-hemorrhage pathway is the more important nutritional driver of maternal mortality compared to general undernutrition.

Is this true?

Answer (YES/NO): NO